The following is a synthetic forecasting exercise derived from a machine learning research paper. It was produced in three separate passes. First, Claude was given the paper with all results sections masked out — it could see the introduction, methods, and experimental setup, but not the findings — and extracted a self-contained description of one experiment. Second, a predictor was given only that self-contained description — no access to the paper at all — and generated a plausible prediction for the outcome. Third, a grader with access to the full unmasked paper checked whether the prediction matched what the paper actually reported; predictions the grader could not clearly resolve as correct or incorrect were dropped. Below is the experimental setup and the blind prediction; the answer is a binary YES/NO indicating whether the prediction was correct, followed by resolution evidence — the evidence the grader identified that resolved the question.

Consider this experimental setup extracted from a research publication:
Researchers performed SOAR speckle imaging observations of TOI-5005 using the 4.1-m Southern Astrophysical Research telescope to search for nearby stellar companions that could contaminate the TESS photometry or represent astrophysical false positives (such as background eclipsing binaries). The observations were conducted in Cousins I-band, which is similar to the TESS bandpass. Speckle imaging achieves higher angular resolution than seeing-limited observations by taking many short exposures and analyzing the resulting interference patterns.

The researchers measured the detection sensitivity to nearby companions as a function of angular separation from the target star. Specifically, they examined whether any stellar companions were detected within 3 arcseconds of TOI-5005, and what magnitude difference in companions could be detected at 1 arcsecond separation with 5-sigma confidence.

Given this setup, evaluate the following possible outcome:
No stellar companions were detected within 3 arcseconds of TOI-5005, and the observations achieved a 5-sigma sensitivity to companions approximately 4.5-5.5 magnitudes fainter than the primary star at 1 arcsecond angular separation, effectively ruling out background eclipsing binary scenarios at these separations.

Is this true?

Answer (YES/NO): YES